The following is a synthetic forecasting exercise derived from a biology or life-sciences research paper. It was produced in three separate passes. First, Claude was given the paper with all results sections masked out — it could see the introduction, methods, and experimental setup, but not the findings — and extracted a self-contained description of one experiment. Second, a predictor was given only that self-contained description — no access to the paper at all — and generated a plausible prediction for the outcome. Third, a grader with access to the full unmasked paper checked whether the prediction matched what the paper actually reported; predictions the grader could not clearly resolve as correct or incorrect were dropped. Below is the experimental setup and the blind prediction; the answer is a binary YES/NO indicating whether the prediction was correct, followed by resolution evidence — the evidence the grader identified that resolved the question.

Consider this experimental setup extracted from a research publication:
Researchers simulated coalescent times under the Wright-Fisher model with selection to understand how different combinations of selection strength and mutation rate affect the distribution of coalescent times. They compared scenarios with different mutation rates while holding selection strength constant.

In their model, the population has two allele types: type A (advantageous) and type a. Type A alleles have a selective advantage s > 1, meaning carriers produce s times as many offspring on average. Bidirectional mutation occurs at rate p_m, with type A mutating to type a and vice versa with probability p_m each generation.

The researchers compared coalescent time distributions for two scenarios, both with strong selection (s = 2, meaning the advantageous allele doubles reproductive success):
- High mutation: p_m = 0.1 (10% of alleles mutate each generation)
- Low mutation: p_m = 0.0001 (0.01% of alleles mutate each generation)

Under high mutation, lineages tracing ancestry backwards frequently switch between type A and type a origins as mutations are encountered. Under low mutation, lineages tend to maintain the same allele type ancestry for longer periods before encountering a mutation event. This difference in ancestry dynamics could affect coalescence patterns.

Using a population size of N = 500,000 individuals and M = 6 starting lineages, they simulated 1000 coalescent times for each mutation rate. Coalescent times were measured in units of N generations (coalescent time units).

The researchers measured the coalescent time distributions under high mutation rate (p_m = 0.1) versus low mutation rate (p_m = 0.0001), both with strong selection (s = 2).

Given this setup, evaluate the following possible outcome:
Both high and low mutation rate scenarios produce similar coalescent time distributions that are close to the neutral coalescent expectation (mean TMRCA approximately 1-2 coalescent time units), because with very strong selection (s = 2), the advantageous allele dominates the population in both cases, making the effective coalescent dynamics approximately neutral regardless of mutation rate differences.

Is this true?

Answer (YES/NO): YES